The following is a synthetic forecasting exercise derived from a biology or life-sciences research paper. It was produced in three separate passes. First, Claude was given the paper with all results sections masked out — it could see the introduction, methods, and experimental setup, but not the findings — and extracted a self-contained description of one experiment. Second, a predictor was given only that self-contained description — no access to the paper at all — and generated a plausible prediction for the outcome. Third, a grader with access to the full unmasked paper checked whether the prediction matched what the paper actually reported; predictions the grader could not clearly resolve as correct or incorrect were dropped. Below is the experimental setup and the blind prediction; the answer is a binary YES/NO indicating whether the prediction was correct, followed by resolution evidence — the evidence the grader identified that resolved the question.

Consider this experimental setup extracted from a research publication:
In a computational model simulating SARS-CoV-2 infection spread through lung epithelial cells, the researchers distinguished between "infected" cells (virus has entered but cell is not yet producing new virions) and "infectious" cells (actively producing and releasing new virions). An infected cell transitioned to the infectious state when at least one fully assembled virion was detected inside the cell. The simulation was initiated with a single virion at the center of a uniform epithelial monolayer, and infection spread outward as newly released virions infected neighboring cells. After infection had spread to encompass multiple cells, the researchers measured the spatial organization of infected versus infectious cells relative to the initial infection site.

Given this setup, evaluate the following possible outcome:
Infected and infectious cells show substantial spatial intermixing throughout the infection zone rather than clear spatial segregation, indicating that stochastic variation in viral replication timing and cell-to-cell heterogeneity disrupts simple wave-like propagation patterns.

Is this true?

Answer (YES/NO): NO